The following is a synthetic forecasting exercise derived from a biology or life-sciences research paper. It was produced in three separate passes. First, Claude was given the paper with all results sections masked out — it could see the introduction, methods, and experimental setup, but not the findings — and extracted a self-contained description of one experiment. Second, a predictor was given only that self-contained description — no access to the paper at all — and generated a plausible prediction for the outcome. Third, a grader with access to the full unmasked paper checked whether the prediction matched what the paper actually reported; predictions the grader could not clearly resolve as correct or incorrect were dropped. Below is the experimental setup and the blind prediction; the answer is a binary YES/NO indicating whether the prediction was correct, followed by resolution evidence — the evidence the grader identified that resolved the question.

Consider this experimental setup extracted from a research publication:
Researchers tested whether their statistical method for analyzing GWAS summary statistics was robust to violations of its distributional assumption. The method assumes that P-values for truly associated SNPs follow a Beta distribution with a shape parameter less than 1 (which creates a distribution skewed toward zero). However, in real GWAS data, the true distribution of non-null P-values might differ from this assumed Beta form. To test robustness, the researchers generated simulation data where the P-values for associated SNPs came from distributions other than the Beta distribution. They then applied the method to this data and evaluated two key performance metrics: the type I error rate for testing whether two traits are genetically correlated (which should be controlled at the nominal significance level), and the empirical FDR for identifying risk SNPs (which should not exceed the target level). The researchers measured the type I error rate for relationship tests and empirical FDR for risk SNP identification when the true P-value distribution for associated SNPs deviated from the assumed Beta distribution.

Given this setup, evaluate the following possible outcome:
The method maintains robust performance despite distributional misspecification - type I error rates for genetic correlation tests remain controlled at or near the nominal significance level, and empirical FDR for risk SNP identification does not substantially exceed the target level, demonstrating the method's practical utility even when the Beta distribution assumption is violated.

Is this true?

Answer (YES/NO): YES